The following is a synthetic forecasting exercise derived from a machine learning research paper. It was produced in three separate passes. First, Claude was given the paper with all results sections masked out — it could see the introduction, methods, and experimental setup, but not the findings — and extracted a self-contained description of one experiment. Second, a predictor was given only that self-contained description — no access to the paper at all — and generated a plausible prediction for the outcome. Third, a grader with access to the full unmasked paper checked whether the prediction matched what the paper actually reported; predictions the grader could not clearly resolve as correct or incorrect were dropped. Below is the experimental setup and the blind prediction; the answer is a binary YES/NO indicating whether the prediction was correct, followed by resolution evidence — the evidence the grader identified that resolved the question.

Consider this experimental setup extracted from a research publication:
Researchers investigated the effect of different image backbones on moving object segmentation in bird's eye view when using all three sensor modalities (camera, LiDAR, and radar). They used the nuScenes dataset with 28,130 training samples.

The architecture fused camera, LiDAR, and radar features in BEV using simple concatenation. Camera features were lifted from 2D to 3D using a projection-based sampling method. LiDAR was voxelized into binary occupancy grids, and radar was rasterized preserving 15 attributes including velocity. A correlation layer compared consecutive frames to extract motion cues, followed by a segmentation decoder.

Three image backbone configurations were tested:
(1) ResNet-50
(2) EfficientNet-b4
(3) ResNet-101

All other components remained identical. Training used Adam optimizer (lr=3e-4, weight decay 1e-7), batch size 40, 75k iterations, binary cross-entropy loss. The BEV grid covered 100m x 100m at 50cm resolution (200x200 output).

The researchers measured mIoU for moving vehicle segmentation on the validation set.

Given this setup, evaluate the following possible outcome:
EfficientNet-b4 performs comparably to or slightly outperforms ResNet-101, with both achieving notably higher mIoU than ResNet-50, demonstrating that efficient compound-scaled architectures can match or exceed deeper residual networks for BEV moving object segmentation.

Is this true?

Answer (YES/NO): NO